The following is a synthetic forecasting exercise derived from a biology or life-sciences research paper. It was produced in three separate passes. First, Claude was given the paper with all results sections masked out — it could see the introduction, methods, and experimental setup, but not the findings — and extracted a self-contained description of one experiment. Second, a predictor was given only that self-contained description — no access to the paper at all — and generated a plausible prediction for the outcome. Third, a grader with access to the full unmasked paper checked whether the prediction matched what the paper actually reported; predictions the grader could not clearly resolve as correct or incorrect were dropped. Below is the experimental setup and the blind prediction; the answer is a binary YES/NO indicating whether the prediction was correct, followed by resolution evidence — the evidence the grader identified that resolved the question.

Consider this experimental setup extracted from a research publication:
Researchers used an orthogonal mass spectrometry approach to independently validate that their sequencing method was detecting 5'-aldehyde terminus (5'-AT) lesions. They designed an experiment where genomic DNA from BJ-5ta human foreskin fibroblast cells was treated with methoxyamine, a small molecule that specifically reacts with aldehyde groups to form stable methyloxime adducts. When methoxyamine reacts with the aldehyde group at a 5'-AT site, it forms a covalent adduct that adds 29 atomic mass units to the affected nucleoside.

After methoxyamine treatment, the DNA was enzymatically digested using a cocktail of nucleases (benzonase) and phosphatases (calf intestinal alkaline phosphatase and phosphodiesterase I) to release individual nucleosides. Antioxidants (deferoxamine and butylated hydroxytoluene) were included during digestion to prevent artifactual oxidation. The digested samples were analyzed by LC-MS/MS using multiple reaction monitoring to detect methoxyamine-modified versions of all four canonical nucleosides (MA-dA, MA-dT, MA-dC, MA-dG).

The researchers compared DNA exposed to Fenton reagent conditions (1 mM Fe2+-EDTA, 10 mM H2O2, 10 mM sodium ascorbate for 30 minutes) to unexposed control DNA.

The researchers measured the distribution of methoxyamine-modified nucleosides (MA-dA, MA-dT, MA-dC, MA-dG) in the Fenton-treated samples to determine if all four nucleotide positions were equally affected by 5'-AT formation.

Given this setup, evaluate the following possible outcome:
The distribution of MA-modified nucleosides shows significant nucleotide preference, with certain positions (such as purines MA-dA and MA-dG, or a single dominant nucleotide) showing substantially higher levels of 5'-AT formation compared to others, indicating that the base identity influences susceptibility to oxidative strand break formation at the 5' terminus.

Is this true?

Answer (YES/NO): YES